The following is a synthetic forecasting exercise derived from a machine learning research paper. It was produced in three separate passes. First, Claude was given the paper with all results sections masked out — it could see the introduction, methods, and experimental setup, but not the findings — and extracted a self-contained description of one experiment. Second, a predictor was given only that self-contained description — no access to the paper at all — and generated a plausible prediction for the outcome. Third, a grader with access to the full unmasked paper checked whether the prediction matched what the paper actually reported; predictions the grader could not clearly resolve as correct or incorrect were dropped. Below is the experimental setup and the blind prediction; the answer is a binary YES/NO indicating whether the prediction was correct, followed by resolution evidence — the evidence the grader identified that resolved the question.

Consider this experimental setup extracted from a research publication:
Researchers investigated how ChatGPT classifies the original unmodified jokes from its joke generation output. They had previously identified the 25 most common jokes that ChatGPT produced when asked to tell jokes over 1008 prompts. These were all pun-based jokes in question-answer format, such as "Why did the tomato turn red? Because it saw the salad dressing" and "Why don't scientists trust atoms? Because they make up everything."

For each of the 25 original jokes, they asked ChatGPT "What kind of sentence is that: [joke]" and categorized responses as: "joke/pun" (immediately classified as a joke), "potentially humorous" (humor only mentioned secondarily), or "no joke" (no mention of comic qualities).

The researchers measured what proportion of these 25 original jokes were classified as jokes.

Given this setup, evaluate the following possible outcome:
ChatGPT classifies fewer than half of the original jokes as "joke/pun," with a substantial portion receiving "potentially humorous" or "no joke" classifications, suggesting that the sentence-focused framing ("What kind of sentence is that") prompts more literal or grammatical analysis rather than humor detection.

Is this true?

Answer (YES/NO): NO